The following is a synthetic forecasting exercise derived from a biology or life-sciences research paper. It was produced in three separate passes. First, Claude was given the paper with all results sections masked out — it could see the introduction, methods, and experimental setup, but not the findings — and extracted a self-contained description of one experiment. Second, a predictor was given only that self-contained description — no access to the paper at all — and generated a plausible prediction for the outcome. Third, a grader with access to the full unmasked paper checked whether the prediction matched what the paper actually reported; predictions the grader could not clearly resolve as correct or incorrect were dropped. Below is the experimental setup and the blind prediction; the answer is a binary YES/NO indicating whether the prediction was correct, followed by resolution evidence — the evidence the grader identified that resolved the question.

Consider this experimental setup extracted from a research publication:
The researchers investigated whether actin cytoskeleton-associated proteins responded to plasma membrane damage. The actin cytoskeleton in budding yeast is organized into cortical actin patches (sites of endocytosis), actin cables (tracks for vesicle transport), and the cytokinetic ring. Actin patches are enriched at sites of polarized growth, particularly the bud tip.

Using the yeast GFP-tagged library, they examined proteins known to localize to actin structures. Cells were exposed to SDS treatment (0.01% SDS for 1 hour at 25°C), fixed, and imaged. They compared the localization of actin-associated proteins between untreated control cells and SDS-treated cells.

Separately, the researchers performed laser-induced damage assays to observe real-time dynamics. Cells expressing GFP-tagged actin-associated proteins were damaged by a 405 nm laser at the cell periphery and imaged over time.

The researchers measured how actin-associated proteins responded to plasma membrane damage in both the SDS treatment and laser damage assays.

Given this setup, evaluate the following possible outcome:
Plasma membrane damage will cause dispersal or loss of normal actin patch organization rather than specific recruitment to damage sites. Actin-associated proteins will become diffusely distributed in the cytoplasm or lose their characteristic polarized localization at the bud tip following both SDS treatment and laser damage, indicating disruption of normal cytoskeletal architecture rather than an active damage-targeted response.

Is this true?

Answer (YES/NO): NO